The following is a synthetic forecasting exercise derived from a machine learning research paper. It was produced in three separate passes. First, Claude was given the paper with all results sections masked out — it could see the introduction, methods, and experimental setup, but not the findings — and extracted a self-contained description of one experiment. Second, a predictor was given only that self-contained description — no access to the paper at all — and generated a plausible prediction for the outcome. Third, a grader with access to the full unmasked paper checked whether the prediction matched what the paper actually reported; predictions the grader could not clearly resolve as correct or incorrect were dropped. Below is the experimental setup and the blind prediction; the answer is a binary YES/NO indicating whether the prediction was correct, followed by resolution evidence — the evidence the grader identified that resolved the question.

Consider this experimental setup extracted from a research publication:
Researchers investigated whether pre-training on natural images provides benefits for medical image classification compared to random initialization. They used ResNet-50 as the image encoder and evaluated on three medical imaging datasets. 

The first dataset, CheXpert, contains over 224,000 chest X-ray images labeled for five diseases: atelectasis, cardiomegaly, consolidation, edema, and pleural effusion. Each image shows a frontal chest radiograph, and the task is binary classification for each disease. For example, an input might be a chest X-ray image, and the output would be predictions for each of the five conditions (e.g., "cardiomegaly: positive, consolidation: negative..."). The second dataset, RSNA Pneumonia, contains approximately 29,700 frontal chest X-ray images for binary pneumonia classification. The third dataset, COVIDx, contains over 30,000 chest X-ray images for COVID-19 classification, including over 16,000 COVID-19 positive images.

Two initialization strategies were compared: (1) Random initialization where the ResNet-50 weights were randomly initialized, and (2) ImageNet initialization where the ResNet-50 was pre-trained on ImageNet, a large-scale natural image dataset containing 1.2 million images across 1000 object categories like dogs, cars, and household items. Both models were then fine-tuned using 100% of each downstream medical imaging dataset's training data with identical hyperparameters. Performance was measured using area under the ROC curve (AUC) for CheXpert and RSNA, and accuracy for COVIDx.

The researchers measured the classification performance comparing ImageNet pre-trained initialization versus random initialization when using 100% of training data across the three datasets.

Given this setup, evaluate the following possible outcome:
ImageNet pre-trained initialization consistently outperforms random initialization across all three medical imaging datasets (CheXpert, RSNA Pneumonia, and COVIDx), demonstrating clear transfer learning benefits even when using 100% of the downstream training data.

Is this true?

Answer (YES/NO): YES